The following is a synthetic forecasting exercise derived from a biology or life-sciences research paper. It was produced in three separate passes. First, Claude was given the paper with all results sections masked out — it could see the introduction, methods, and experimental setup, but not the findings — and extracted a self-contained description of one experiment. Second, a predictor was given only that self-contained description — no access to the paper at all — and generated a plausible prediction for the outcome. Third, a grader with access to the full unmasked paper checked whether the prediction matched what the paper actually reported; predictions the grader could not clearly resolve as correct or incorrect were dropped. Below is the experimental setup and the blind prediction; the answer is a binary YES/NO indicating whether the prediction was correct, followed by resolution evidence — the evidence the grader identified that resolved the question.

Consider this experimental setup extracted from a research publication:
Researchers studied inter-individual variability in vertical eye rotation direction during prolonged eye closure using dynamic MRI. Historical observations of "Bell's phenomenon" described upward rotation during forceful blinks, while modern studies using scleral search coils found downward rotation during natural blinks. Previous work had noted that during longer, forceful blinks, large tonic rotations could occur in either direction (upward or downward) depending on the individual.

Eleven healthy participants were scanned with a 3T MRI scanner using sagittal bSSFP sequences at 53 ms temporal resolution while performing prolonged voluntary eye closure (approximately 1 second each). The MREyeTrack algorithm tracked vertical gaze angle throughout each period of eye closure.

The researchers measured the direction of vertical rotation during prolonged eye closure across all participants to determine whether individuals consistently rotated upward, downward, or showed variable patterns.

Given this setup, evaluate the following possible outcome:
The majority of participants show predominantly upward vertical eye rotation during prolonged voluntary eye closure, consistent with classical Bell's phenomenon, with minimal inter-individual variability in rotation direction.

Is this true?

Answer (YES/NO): NO